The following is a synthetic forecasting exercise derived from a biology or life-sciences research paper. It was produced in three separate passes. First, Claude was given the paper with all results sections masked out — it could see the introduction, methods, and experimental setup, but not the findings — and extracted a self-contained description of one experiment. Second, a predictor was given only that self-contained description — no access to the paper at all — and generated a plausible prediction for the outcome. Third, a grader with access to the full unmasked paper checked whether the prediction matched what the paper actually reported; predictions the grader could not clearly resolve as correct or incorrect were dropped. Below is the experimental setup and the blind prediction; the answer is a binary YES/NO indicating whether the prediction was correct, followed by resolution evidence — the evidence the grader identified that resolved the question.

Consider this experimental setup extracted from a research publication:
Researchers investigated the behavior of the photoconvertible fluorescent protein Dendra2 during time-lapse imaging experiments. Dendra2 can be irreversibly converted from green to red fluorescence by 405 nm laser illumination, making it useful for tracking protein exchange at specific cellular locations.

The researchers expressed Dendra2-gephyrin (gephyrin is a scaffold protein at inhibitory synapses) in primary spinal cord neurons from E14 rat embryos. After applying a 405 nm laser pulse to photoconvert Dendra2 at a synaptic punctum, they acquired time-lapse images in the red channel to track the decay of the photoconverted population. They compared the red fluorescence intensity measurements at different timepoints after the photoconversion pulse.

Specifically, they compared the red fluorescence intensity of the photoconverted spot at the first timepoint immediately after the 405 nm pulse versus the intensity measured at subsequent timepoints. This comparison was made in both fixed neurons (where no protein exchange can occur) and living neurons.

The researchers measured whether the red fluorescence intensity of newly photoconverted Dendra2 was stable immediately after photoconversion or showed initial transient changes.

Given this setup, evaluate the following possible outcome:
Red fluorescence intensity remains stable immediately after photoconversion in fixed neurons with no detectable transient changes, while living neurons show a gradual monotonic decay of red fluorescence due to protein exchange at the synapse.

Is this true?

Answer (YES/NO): NO